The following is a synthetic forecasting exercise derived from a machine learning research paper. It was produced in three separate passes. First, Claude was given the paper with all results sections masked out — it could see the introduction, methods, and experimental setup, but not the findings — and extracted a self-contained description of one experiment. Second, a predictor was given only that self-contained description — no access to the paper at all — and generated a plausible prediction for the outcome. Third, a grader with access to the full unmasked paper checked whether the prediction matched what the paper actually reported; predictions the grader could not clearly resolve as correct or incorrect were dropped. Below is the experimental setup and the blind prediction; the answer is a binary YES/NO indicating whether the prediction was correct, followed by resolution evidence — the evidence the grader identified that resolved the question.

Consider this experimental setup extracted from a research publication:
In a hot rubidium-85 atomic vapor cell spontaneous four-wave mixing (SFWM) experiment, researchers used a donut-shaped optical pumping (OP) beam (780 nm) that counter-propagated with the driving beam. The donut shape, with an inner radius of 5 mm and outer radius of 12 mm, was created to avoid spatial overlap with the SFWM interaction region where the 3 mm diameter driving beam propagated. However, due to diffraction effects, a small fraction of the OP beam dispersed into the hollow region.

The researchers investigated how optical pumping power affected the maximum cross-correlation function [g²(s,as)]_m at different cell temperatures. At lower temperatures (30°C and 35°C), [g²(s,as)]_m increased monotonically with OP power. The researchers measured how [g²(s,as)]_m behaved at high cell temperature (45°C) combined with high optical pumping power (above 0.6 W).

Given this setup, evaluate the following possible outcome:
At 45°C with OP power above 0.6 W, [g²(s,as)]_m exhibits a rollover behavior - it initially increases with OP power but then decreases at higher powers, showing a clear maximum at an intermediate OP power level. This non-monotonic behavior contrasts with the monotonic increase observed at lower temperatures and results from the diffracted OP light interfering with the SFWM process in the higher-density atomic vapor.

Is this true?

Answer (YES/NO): YES